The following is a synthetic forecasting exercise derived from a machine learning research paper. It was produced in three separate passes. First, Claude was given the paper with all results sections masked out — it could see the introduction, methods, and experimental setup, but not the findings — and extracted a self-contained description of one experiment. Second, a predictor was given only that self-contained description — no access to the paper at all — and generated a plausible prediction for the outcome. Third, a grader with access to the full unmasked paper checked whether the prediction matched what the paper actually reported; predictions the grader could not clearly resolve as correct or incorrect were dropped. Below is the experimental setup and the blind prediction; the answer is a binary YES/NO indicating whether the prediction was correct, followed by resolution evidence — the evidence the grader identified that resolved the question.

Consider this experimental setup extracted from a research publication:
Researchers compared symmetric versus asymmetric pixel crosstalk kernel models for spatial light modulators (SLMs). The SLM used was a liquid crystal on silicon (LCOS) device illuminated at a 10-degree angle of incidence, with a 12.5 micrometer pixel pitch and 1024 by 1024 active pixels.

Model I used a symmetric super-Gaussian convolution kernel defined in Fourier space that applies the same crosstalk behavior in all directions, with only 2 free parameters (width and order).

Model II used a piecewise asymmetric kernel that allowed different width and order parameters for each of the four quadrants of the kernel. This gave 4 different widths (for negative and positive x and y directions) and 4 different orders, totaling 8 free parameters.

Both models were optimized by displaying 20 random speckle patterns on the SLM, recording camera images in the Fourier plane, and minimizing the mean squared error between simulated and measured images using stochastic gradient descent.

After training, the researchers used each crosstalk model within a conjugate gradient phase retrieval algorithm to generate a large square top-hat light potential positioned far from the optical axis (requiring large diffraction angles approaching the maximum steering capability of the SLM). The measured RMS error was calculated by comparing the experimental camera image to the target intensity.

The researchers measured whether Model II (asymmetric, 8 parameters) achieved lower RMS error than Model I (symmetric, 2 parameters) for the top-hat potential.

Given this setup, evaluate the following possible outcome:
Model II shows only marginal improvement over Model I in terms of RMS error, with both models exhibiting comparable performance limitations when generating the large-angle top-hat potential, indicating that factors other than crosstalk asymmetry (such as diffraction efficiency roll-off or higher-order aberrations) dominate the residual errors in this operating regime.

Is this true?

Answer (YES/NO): NO